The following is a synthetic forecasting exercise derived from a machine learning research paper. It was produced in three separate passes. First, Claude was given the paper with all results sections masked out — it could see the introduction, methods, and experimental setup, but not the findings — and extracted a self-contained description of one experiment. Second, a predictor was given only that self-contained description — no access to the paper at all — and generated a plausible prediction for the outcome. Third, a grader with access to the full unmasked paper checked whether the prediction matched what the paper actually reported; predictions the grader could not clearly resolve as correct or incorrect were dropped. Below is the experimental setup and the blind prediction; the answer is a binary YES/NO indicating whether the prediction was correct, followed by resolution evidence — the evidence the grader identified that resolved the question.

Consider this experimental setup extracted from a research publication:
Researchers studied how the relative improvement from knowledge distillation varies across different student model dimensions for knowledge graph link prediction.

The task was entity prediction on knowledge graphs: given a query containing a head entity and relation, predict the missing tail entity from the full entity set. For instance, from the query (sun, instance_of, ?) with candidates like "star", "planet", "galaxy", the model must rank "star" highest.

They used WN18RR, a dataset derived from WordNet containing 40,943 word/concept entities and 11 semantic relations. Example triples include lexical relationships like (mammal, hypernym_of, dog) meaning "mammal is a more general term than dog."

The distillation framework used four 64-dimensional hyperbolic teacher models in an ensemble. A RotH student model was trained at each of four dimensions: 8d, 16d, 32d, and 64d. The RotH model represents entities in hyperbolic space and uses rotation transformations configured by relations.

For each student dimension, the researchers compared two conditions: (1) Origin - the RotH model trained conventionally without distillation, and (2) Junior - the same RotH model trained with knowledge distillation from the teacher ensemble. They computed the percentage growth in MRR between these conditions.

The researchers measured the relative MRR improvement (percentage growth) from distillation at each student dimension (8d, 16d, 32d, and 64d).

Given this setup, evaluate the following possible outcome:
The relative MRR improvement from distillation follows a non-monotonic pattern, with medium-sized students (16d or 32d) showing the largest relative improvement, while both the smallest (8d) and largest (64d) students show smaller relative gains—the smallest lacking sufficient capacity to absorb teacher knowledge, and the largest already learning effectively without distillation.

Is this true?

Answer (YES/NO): NO